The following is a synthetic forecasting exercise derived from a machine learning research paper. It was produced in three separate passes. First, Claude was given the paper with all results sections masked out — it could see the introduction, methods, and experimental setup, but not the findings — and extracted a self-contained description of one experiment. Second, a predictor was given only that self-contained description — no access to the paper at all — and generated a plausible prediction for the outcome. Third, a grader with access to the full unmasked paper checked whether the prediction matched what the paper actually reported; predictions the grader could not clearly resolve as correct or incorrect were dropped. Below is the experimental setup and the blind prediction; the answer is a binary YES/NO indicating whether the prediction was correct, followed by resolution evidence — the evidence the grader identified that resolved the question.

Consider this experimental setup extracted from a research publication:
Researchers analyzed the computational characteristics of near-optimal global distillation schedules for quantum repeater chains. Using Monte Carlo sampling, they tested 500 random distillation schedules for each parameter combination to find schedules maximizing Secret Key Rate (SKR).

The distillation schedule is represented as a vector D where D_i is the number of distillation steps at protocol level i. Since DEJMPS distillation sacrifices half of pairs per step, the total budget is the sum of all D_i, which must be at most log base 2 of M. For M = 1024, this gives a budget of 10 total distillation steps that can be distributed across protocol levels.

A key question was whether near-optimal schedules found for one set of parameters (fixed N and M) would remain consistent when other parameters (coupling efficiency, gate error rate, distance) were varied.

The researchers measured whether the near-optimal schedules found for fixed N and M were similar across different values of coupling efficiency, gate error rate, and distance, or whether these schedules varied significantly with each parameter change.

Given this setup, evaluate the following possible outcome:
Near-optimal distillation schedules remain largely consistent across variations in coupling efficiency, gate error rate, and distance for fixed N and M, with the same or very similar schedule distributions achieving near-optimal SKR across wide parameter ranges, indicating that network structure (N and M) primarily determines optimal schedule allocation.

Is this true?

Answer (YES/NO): NO